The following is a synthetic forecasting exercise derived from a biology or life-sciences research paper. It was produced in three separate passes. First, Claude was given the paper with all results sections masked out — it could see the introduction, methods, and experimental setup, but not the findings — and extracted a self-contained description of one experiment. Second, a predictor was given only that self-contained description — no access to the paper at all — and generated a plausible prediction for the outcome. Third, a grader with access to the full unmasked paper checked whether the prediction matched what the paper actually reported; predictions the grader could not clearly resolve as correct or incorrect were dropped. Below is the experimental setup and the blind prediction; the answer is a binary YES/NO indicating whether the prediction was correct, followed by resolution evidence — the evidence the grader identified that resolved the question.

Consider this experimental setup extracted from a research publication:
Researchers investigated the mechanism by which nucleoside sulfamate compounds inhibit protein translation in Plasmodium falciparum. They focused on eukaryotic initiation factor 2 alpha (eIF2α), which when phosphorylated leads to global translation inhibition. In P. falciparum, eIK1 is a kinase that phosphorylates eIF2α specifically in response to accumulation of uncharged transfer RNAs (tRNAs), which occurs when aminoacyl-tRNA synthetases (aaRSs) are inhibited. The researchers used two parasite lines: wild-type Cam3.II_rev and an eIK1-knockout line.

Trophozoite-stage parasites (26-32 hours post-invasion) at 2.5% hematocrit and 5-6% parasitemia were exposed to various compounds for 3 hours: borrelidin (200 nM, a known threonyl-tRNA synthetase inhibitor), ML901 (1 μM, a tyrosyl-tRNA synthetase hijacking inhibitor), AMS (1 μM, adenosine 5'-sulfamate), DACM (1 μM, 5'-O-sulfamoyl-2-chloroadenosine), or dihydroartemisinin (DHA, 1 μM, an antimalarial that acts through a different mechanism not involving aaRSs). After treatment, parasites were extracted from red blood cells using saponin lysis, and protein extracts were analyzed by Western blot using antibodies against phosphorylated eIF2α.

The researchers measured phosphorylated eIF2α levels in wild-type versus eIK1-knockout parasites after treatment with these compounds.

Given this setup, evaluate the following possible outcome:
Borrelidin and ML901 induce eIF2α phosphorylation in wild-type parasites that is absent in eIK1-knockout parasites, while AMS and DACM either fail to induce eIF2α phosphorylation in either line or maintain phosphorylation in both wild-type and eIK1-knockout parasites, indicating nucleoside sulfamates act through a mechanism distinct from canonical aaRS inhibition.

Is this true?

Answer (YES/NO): NO